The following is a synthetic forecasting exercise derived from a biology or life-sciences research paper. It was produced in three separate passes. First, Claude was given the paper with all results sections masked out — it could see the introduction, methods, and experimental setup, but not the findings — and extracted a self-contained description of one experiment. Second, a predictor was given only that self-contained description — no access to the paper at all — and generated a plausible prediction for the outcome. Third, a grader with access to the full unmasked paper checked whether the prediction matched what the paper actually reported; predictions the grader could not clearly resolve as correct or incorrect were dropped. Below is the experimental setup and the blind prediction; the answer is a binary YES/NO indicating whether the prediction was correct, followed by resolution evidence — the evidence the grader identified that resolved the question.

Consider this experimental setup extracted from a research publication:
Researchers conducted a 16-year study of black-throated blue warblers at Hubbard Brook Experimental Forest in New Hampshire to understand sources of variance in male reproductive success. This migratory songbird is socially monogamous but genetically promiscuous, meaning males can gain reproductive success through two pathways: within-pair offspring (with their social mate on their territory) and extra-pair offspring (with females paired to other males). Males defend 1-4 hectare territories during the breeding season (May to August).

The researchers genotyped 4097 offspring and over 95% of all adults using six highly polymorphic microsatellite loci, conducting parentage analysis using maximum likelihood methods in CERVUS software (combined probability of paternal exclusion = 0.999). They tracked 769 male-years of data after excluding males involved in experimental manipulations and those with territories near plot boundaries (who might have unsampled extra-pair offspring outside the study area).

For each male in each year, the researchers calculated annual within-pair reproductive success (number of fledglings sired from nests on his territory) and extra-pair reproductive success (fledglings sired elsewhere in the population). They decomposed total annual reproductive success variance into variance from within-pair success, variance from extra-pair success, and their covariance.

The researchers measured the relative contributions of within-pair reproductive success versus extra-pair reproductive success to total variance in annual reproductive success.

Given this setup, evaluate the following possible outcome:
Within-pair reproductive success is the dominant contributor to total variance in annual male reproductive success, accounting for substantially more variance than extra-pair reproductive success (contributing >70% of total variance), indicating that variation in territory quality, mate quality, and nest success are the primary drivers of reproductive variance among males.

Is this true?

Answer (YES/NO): NO